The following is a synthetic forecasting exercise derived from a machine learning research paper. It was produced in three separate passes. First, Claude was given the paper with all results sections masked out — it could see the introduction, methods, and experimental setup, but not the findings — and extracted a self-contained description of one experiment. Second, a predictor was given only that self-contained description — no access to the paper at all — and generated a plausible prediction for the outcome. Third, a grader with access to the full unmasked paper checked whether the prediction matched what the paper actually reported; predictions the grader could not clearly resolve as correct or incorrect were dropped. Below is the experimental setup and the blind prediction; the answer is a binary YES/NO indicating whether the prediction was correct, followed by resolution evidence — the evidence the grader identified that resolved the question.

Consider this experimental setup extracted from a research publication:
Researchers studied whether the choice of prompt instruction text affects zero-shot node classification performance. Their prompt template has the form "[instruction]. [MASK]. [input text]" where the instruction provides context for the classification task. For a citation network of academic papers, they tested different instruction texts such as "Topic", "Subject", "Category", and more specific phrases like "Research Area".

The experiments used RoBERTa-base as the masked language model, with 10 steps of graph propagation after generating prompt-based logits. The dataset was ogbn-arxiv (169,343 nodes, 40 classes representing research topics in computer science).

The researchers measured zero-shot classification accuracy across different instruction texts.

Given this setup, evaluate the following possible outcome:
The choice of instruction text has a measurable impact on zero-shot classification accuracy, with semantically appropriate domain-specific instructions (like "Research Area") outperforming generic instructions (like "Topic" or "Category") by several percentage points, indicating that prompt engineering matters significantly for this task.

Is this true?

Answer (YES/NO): NO